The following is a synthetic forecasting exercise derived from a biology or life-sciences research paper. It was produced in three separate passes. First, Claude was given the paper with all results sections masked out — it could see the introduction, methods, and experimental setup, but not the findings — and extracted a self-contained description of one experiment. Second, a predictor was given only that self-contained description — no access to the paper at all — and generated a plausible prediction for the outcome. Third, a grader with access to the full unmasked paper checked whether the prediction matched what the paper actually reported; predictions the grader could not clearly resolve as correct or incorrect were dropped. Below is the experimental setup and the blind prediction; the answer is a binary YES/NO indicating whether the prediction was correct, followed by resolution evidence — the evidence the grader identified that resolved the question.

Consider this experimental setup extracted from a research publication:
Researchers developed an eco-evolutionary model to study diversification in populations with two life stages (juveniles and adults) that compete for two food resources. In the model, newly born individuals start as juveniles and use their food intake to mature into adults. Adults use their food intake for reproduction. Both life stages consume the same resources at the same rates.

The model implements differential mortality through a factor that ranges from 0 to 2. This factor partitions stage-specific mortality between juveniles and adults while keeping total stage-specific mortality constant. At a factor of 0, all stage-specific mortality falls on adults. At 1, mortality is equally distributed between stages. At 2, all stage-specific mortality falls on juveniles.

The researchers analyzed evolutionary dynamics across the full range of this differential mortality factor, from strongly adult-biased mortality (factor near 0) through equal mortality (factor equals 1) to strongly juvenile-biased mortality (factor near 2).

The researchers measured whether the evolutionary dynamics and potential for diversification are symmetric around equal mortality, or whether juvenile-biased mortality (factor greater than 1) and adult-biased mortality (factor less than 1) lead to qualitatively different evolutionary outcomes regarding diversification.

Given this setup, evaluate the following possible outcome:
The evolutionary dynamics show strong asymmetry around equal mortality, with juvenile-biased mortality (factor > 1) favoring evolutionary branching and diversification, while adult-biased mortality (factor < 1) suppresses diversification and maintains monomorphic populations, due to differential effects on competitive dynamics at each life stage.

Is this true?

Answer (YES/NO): YES